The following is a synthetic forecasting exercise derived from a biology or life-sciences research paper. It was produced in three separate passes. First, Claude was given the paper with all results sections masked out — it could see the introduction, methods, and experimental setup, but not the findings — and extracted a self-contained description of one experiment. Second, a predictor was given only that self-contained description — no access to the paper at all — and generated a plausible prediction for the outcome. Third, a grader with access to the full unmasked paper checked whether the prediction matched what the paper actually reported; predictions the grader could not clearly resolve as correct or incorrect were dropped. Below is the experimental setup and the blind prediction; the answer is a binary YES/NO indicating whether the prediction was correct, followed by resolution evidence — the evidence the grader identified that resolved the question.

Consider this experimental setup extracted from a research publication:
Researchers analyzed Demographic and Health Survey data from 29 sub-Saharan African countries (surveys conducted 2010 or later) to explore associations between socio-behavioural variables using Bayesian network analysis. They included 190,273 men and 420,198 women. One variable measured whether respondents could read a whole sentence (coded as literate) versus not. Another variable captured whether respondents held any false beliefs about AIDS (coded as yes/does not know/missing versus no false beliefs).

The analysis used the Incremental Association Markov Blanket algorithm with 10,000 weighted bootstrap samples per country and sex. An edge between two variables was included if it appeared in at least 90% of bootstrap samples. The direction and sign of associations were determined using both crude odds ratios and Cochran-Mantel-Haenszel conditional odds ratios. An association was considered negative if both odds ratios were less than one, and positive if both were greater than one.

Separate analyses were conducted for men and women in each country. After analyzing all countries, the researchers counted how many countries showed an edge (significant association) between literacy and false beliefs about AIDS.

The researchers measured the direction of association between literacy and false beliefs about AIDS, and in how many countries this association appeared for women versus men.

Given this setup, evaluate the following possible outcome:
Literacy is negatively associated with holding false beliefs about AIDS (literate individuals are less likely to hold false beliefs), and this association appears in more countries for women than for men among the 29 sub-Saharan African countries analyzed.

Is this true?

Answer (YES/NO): NO